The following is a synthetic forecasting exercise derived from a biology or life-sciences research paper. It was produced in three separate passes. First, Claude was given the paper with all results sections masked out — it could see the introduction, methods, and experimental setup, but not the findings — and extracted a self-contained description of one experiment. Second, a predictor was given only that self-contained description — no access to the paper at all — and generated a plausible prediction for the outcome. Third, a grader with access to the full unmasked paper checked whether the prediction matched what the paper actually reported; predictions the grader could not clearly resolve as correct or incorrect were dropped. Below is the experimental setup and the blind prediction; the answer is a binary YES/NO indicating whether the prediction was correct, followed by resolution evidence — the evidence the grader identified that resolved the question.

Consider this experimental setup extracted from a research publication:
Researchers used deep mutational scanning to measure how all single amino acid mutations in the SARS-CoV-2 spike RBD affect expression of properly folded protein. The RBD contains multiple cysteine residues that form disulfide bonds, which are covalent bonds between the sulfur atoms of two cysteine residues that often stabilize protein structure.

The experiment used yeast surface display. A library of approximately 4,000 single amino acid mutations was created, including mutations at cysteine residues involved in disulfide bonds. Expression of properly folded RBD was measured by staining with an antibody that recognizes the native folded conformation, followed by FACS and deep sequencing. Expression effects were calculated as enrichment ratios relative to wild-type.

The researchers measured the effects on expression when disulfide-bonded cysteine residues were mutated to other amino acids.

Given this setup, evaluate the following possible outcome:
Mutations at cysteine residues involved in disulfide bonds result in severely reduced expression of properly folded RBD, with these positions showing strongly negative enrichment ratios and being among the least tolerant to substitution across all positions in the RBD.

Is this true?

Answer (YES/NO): NO